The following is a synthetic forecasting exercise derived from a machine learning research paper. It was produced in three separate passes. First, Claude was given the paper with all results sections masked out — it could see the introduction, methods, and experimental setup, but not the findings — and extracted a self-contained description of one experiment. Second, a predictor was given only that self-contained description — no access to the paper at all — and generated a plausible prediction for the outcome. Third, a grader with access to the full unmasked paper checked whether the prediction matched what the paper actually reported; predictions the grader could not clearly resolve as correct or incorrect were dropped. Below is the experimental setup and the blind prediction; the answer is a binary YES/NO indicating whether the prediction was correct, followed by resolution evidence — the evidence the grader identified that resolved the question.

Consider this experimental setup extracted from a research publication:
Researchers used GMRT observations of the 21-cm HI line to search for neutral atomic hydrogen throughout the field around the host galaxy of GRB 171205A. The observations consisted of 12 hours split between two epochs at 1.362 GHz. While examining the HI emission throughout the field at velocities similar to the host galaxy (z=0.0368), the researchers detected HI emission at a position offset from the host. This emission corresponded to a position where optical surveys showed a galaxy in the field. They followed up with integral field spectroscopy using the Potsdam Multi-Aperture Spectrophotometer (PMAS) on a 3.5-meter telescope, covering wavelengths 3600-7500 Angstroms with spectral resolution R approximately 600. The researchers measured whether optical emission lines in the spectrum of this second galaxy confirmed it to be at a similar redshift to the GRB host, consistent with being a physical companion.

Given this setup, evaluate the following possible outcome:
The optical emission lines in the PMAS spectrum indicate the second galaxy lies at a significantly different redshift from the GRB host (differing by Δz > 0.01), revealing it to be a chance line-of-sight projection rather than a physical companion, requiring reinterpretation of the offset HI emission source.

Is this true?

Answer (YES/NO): NO